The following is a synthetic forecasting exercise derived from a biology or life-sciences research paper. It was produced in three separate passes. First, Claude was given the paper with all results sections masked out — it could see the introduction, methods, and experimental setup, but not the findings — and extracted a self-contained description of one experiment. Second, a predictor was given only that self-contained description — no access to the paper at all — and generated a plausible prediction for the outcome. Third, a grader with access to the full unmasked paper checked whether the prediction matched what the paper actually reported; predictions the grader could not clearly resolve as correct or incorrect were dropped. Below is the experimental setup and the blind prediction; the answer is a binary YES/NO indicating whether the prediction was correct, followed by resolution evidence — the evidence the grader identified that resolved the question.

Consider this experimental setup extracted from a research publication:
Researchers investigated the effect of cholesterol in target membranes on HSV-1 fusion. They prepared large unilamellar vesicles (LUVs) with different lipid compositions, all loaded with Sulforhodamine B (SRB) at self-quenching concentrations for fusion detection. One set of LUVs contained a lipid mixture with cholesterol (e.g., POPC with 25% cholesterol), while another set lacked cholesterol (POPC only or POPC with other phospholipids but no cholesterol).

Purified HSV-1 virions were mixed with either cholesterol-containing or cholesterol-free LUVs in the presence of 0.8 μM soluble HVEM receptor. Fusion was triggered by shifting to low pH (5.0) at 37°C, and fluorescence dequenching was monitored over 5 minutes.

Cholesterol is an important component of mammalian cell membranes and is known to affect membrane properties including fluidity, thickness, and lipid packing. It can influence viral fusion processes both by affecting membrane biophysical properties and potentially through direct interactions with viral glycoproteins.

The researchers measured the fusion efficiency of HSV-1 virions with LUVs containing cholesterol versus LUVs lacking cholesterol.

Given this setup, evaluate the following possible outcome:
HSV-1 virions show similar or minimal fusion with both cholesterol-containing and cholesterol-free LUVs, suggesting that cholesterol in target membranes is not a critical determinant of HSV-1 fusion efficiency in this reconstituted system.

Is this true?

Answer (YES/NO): NO